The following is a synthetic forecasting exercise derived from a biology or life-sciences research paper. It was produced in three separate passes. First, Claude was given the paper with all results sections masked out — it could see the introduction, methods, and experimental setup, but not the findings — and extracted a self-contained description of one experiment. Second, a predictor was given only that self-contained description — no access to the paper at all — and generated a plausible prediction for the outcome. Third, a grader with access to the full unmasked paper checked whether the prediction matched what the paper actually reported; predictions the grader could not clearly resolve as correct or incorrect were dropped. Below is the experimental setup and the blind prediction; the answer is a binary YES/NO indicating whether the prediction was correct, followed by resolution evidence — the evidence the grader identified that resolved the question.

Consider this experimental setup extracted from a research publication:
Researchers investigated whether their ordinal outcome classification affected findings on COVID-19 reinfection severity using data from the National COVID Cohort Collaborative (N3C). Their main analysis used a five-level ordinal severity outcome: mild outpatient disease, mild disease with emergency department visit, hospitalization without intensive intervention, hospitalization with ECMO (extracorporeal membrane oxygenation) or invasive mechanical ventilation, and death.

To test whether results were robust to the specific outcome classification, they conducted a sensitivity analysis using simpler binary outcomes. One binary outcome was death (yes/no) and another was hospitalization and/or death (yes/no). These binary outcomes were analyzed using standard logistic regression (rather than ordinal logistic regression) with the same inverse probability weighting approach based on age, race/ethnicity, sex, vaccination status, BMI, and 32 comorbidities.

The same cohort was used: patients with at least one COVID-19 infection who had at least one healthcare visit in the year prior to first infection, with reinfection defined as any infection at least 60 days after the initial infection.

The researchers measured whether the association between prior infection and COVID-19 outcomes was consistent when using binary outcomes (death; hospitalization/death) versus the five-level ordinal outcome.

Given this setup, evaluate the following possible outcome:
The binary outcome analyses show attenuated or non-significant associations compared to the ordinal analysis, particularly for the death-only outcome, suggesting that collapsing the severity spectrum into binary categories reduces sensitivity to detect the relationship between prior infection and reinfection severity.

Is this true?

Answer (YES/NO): NO